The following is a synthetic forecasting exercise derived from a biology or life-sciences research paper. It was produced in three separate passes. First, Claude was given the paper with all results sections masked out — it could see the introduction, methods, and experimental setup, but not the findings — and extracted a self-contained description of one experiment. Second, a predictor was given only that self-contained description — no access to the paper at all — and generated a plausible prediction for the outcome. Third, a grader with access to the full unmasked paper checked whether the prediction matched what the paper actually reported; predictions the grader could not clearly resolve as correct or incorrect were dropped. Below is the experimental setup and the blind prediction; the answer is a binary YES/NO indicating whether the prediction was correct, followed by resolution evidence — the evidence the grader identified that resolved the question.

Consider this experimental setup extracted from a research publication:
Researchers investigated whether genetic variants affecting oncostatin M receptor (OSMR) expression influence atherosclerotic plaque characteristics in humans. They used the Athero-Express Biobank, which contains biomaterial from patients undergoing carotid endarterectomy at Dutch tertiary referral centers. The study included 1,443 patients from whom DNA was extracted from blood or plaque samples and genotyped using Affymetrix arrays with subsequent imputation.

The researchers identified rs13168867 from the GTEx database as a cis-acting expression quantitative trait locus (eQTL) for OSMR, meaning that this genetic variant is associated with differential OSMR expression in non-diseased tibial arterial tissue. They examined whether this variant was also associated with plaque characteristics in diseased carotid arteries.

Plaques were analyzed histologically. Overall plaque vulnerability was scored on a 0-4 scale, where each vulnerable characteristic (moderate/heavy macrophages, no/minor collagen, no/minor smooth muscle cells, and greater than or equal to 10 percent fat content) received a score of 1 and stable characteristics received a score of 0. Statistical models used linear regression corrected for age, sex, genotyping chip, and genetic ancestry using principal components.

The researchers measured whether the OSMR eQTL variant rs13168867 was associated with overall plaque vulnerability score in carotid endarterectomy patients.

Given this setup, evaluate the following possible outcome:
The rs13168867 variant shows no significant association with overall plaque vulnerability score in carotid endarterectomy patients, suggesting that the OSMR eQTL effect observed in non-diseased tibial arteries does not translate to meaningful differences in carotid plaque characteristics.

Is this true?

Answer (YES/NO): NO